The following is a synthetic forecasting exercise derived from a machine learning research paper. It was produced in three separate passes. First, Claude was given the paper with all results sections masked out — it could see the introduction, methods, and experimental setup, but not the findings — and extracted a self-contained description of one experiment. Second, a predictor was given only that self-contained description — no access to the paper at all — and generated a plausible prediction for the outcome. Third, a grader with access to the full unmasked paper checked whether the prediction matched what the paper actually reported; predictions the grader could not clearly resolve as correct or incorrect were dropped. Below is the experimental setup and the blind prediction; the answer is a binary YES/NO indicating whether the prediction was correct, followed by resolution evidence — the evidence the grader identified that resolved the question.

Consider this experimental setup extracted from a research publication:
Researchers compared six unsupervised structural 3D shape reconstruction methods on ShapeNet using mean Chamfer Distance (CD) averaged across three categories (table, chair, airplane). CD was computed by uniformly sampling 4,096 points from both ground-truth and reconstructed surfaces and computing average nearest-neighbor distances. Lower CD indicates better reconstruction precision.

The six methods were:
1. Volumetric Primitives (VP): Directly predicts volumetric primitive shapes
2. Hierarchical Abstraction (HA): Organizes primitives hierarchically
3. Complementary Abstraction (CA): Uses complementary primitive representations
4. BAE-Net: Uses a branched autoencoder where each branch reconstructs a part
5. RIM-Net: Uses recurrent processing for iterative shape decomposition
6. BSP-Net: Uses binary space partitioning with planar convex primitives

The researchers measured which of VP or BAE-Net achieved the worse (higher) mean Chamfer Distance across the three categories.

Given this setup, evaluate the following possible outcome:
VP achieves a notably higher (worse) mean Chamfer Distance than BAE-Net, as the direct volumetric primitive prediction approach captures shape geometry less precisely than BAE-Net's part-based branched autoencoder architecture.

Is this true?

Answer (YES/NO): NO